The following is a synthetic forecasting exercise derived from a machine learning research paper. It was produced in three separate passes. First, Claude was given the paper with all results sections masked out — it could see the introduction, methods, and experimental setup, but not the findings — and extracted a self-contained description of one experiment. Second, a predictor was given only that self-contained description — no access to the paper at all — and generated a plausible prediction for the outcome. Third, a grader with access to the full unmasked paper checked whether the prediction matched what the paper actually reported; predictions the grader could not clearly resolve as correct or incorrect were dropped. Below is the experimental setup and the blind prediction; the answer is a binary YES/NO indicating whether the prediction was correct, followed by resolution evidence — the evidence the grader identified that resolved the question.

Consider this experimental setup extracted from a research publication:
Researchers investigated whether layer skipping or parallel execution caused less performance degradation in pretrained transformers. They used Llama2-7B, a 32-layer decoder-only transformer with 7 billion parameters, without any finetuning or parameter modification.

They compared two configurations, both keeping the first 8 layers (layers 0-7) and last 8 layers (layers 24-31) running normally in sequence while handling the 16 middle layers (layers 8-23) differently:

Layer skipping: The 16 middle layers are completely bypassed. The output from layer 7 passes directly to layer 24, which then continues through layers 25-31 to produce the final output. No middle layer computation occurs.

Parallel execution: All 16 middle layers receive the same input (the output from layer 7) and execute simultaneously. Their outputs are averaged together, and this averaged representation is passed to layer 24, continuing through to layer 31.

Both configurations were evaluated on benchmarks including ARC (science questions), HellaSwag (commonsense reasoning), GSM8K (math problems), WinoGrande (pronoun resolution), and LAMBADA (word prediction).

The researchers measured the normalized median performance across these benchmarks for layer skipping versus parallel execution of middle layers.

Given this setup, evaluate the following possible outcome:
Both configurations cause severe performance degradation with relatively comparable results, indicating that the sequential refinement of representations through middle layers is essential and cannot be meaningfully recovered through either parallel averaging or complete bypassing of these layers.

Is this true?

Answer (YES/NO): NO